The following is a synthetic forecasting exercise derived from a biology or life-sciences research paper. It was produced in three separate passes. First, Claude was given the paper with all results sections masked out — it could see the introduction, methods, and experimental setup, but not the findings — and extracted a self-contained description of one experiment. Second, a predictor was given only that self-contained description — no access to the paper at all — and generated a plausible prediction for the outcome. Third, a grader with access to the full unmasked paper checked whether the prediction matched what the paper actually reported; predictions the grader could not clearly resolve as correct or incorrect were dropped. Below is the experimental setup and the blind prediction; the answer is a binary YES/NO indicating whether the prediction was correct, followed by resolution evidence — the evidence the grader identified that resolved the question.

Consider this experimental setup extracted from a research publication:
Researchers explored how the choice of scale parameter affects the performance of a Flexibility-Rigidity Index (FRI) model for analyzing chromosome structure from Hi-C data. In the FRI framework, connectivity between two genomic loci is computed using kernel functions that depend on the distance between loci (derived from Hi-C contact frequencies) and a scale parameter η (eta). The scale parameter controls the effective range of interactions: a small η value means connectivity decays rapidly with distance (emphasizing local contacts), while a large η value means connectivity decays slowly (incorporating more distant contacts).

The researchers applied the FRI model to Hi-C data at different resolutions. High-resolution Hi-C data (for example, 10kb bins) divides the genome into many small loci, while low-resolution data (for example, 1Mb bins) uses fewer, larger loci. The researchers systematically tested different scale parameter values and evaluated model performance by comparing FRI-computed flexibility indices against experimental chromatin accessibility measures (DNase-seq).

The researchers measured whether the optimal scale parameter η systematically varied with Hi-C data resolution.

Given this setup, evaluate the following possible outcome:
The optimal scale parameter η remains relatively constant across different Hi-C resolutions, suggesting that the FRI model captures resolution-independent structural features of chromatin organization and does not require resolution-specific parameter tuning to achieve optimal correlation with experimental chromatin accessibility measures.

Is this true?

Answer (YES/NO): NO